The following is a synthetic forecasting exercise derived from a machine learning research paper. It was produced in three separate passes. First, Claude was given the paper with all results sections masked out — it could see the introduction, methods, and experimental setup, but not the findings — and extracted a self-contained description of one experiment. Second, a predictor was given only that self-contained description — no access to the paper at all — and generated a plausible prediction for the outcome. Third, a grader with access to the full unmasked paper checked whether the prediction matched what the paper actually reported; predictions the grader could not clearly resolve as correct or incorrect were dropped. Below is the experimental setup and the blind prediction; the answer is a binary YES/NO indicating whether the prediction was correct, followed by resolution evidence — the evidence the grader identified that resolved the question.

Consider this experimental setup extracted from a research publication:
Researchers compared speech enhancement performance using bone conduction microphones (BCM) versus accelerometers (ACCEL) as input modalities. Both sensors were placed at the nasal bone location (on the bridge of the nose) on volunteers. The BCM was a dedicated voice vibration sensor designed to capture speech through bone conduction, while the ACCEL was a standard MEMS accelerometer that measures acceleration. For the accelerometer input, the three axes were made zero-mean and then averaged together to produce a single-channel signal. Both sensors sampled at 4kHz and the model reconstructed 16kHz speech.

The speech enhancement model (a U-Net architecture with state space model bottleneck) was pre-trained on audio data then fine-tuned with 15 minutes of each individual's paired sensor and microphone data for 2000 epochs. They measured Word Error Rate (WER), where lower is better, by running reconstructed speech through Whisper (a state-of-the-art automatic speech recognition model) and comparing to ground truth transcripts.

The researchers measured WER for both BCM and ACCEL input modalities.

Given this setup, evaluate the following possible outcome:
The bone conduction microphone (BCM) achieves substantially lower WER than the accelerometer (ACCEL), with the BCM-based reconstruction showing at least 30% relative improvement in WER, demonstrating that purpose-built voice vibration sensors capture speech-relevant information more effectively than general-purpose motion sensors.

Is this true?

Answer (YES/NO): YES